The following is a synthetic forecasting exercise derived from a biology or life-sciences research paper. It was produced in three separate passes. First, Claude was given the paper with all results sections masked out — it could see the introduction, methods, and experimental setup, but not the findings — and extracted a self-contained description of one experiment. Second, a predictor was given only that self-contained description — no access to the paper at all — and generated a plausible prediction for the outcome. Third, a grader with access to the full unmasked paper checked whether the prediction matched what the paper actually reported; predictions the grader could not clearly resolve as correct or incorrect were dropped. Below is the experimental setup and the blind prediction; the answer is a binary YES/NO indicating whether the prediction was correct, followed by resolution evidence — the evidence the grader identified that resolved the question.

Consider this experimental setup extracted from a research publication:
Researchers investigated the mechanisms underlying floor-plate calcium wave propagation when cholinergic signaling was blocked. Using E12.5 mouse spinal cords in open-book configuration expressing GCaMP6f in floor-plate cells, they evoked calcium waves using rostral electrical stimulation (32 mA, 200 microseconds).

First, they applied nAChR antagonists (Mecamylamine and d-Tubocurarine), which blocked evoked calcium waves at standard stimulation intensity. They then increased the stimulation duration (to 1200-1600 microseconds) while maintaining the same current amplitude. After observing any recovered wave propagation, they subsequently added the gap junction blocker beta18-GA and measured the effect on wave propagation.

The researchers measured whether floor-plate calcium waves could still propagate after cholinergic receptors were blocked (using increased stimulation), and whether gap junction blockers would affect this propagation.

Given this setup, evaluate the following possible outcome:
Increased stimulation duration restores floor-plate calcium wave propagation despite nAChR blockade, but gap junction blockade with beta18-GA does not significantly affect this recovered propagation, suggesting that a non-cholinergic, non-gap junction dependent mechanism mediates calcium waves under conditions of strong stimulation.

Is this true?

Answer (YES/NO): NO